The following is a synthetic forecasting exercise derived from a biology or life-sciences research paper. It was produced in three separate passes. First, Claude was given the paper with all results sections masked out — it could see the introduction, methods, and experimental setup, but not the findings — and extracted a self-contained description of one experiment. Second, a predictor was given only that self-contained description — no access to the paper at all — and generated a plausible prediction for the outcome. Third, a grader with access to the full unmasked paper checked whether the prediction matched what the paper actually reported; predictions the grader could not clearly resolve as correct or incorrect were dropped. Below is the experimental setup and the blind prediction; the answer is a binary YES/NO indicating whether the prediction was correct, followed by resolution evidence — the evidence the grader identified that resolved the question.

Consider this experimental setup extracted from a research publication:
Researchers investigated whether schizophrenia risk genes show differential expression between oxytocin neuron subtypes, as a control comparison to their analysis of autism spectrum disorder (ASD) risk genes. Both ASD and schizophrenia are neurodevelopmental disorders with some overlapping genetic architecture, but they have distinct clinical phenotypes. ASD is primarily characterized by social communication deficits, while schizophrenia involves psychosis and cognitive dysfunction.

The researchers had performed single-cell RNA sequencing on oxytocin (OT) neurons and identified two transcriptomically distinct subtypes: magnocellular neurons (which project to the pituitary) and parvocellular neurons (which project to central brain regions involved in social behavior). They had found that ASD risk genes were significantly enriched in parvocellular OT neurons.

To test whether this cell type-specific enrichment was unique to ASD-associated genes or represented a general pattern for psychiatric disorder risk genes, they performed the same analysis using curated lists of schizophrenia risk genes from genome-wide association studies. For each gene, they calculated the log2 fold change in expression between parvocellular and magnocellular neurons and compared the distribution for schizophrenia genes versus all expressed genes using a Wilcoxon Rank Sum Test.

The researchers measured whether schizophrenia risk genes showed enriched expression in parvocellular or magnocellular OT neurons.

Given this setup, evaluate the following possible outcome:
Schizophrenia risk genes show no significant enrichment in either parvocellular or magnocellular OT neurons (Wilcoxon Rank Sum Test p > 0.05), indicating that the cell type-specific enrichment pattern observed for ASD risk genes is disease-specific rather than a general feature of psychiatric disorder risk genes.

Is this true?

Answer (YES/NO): YES